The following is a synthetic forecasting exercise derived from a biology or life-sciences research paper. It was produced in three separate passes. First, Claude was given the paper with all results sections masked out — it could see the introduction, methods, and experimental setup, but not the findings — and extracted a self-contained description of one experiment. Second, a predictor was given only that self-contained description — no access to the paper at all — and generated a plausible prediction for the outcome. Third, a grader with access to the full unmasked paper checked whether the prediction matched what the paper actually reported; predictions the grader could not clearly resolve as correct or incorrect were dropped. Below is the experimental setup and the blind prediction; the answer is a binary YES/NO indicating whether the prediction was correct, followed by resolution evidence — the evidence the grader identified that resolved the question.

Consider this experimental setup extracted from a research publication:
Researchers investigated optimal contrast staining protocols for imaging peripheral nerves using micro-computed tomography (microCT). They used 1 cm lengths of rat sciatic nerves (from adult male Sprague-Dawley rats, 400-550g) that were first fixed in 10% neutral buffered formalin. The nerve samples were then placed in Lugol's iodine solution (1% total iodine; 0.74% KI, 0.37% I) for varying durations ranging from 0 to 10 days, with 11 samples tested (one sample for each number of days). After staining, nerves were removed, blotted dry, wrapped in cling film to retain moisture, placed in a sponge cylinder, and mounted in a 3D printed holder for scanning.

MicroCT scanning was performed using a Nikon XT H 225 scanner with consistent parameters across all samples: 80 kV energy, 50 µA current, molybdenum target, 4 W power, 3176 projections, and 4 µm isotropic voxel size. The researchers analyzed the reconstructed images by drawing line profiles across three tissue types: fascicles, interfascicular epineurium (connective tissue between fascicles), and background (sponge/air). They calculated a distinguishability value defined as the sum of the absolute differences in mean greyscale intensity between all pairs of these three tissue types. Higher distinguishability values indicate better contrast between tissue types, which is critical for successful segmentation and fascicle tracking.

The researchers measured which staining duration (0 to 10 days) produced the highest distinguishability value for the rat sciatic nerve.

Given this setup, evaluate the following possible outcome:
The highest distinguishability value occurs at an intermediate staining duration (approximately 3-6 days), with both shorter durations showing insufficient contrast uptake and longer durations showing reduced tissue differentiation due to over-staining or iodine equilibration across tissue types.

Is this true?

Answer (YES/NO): NO